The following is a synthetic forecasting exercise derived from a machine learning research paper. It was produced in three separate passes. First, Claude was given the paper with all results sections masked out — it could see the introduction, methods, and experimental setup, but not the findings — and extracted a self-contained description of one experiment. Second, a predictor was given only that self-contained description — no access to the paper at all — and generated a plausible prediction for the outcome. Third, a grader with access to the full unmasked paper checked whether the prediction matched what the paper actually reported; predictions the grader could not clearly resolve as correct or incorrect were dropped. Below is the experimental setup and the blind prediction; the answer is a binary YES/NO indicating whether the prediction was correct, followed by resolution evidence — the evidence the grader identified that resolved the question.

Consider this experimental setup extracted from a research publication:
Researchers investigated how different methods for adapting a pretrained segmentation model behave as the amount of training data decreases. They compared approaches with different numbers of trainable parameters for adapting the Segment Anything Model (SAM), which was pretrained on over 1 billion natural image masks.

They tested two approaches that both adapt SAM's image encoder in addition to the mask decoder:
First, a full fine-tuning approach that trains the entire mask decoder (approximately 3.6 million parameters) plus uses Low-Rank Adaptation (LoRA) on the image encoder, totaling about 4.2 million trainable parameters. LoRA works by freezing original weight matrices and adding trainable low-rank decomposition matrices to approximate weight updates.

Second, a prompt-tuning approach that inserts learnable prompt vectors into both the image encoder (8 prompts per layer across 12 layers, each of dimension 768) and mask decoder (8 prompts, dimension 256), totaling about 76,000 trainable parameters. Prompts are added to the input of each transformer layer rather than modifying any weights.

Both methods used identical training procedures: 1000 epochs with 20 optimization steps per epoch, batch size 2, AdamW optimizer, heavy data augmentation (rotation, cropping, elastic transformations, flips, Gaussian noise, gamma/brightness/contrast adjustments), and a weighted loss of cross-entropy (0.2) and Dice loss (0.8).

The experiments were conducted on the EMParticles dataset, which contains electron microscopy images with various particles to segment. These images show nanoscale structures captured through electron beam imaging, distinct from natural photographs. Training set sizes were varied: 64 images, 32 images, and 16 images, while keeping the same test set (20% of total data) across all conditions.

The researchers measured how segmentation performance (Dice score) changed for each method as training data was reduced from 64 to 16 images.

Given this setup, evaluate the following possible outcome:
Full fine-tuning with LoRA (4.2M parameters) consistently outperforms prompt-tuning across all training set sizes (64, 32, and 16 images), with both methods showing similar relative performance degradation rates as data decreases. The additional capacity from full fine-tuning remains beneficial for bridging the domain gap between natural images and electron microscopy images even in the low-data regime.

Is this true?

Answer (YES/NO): NO